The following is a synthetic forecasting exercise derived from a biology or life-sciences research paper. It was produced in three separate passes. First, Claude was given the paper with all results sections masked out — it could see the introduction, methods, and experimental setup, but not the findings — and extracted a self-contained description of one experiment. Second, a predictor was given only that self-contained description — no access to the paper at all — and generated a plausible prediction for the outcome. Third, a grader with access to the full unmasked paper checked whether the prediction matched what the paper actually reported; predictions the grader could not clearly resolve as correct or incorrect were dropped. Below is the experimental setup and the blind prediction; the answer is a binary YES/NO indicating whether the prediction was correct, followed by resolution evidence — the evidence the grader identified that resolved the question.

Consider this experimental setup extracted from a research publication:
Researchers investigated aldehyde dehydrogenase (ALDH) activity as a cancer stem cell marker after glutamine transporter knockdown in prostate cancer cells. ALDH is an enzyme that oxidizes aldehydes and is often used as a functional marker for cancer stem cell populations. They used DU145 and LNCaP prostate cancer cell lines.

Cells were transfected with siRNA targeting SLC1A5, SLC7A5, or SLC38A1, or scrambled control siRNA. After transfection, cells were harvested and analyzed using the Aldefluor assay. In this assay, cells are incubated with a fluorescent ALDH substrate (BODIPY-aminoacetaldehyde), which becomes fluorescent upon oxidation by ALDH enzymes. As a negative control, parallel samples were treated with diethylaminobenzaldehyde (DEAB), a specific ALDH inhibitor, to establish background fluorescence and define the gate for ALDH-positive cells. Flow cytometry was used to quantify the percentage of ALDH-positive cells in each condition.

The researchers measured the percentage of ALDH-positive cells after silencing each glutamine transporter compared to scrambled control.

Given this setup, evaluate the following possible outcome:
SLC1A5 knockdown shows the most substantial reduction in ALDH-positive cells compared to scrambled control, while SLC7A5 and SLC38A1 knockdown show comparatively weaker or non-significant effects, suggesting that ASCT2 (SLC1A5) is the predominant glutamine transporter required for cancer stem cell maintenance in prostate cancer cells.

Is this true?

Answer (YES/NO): NO